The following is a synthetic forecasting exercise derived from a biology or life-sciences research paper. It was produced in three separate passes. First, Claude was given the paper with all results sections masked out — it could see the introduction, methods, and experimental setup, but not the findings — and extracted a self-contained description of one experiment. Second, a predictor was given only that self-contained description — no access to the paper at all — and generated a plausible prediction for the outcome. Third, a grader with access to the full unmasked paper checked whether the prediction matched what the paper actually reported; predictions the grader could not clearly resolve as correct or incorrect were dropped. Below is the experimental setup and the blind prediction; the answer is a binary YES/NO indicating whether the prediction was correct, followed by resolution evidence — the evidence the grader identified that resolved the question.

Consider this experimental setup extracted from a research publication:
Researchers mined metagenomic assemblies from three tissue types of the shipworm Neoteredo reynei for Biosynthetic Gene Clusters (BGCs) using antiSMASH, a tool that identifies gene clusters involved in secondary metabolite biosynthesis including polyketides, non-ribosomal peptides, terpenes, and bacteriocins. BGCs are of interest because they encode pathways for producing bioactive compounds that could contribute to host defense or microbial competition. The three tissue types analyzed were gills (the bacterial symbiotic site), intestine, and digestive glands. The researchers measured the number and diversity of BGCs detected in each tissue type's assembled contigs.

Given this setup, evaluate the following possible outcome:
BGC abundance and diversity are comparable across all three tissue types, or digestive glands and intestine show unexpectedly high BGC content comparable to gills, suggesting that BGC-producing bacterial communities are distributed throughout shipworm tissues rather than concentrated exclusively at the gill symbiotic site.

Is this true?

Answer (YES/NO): NO